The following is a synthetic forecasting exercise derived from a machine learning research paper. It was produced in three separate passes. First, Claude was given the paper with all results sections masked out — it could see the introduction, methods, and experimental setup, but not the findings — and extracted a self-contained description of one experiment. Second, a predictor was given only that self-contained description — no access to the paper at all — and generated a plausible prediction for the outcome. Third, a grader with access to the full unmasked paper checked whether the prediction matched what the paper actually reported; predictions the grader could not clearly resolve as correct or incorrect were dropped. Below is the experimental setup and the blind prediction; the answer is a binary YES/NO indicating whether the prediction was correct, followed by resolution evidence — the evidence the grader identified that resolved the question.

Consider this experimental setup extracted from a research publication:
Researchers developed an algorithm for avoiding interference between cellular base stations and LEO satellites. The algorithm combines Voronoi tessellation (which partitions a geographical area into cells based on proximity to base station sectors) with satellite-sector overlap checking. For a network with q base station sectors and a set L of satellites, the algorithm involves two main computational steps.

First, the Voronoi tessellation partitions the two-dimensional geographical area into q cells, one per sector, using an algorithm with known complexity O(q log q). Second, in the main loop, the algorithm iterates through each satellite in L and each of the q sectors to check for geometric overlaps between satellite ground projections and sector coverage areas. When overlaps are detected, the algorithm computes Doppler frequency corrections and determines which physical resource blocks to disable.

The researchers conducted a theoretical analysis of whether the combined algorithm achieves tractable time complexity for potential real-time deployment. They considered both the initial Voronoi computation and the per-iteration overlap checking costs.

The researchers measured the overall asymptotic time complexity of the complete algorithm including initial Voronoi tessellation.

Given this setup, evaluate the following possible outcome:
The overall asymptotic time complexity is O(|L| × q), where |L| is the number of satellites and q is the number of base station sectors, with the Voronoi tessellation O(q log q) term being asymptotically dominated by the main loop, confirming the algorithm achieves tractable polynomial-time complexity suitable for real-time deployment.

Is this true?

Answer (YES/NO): NO